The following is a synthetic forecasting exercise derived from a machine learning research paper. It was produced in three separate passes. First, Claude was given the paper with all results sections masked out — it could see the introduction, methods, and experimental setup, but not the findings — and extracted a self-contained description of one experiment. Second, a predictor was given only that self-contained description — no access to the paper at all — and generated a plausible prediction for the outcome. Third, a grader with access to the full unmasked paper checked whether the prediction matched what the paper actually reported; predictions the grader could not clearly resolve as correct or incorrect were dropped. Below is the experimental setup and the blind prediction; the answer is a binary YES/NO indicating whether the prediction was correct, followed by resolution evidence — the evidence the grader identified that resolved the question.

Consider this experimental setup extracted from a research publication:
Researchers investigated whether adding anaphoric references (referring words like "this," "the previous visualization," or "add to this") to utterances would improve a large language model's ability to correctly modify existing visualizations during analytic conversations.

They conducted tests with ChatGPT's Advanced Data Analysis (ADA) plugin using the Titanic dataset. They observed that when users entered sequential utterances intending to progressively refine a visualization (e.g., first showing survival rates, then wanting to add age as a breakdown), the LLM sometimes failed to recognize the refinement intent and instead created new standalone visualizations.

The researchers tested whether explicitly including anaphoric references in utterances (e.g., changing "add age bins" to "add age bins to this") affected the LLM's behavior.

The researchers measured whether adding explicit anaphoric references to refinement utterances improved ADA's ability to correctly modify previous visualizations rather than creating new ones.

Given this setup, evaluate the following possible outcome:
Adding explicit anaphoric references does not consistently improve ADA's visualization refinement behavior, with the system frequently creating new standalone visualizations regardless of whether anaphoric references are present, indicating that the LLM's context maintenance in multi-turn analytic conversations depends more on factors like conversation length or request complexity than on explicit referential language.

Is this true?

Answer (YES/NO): NO